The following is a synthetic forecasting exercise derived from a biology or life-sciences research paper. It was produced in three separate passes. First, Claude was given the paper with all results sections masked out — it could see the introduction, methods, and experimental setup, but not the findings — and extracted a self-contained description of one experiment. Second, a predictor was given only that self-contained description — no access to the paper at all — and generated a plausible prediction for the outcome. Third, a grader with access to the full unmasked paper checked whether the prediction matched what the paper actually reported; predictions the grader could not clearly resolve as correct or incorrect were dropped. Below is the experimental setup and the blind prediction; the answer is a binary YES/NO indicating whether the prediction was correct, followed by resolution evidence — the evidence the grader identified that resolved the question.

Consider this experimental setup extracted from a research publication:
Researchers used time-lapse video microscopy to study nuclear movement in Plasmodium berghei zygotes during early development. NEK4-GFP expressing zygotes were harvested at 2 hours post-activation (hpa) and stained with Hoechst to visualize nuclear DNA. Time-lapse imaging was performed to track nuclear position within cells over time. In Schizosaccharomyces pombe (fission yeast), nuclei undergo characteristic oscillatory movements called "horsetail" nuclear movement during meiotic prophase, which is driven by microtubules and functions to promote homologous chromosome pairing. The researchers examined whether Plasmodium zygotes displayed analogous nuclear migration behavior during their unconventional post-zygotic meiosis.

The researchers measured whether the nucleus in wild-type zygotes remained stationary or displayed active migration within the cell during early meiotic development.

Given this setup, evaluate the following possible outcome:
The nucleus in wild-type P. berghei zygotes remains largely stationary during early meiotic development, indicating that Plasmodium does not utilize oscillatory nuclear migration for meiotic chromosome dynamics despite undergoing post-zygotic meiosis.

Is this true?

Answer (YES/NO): NO